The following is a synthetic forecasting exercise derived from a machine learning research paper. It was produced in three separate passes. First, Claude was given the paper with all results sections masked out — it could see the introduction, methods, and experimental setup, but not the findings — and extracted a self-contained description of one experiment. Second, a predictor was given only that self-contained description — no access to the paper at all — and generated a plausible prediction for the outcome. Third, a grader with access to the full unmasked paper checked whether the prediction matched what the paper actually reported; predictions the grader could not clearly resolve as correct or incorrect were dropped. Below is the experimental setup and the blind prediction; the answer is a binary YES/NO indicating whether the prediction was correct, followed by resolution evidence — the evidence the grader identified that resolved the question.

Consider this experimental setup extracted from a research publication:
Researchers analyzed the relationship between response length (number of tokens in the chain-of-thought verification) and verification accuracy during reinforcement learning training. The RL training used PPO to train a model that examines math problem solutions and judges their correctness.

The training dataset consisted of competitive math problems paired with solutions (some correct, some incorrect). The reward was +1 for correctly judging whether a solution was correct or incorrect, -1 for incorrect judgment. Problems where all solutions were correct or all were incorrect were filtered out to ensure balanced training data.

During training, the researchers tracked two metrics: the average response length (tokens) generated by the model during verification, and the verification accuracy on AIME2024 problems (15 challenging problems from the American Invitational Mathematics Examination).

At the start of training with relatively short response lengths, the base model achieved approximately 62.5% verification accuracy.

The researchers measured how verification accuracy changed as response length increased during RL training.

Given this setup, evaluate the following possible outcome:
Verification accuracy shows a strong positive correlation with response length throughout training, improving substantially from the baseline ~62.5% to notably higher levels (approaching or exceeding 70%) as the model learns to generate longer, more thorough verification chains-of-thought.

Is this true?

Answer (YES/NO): NO